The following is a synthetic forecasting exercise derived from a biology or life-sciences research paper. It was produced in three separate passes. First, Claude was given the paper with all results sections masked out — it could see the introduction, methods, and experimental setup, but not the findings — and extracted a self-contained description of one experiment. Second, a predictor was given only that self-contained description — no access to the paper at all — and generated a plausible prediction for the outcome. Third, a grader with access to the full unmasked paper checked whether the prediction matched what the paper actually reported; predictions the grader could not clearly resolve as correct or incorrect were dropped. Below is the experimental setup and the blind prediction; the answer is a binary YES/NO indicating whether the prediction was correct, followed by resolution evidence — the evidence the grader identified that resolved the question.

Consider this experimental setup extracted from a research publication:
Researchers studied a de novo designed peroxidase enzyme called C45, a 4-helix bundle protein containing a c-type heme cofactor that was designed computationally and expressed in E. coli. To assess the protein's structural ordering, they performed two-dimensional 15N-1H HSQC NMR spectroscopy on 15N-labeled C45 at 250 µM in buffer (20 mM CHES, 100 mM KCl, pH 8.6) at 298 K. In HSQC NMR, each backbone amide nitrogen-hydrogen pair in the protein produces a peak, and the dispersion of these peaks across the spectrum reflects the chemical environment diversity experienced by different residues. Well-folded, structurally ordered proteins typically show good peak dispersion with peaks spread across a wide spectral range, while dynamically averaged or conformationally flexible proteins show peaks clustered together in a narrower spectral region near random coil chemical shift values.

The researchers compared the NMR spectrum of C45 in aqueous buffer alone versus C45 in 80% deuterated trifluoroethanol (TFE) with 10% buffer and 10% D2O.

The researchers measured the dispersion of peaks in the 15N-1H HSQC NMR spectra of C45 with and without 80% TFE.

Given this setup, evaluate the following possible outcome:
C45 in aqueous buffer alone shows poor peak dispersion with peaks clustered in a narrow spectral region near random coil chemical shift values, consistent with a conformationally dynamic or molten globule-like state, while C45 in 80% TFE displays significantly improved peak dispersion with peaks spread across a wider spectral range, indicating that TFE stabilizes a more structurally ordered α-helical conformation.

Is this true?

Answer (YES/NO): YES